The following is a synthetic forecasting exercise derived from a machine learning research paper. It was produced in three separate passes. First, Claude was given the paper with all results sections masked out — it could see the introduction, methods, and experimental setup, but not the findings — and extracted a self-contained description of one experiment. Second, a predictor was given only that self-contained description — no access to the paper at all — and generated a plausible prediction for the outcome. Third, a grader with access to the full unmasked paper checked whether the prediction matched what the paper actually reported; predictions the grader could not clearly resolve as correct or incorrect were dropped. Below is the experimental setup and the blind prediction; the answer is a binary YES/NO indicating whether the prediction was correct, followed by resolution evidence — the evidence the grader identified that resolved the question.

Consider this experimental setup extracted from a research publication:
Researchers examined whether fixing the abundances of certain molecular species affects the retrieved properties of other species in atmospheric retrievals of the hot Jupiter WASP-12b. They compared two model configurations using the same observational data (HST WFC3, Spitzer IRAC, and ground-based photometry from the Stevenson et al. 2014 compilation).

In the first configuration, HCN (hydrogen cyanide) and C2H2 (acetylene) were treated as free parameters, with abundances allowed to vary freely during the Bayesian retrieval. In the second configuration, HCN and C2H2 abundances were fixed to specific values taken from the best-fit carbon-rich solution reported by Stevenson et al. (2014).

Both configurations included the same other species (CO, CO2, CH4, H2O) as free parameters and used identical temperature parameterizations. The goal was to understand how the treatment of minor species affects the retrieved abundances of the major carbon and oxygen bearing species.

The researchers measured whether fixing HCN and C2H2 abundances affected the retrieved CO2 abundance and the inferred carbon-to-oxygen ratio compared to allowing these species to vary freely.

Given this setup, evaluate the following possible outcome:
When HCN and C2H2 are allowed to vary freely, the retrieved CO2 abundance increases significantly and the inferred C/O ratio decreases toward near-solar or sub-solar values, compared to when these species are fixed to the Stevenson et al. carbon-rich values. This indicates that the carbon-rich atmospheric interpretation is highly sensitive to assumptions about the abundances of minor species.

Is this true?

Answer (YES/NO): NO